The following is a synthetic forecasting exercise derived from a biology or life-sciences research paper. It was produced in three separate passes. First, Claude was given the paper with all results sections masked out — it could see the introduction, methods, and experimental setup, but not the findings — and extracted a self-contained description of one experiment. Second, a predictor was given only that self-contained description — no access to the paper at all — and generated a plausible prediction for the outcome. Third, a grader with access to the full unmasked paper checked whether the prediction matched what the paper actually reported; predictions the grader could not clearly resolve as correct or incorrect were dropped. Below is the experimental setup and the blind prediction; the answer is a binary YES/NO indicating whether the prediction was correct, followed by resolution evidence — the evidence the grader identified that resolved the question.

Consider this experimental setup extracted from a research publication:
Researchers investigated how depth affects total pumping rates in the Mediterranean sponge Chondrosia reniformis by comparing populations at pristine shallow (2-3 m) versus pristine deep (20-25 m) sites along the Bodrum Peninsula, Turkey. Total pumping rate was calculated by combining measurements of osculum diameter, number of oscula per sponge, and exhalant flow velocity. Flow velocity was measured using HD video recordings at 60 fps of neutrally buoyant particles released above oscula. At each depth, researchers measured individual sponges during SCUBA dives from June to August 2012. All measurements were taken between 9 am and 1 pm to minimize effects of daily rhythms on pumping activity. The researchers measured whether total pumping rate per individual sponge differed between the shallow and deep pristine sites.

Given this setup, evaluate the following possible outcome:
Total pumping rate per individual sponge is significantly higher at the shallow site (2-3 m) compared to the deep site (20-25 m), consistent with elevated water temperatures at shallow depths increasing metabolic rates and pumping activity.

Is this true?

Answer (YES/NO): NO